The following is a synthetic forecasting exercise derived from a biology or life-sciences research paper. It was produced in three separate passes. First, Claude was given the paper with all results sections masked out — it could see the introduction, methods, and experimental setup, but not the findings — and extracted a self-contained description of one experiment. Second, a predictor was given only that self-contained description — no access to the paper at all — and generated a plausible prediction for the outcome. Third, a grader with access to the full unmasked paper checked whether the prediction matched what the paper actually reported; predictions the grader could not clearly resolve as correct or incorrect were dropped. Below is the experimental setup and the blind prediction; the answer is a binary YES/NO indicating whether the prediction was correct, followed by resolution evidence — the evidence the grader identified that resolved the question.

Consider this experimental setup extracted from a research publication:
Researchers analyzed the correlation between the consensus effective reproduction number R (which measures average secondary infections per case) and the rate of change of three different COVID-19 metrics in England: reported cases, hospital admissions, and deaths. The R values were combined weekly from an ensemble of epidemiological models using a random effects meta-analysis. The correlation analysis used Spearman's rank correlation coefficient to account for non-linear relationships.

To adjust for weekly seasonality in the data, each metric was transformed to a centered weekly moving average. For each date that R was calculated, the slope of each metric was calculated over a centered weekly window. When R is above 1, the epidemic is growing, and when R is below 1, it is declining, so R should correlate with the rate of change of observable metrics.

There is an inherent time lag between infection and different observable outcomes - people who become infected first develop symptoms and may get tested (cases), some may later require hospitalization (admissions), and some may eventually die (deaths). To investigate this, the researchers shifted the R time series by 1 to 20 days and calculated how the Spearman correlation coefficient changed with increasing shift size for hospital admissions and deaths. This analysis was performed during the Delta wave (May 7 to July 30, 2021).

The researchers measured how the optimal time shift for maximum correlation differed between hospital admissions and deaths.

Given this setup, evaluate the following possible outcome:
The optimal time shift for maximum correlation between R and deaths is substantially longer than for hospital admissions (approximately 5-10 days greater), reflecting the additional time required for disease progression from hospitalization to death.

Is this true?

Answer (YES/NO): YES